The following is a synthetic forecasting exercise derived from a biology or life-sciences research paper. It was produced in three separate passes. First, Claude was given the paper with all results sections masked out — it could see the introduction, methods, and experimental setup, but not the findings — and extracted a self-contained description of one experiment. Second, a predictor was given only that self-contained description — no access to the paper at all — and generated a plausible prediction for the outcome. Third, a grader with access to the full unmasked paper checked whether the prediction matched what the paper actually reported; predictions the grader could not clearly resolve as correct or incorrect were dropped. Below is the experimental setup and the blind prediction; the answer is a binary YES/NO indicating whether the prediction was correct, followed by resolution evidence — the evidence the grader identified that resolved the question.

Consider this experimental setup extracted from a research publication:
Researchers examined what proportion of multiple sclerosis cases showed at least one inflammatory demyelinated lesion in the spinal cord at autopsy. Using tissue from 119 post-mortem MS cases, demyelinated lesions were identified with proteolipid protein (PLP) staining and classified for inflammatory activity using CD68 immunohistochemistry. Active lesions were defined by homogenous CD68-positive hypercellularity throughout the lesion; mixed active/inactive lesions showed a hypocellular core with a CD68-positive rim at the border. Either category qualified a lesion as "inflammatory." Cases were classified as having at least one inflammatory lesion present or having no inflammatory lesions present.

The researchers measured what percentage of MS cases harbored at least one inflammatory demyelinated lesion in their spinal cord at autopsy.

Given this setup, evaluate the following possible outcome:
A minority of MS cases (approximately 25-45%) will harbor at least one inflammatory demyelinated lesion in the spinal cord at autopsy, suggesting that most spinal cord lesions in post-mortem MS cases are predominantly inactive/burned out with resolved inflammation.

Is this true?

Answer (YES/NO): NO